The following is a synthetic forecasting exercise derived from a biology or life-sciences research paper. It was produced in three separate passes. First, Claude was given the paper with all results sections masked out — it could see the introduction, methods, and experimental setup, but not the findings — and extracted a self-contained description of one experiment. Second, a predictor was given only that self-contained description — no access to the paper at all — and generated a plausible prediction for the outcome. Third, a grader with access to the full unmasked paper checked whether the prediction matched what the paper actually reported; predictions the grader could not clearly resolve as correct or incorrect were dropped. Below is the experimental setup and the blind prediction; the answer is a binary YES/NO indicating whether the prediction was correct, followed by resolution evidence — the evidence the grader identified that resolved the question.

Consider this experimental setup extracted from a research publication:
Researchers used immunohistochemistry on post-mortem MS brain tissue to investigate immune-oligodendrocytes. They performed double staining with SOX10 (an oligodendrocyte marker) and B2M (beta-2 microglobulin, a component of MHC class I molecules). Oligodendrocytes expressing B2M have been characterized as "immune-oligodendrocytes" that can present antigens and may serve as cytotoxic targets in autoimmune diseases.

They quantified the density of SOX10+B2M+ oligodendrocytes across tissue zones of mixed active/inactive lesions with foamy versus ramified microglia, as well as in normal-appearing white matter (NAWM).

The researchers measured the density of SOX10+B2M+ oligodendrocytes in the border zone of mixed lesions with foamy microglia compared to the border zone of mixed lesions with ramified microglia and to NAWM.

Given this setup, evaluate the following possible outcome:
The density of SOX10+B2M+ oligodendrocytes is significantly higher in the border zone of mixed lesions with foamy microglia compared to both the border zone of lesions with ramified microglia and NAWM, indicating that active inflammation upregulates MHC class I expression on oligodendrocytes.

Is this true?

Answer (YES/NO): YES